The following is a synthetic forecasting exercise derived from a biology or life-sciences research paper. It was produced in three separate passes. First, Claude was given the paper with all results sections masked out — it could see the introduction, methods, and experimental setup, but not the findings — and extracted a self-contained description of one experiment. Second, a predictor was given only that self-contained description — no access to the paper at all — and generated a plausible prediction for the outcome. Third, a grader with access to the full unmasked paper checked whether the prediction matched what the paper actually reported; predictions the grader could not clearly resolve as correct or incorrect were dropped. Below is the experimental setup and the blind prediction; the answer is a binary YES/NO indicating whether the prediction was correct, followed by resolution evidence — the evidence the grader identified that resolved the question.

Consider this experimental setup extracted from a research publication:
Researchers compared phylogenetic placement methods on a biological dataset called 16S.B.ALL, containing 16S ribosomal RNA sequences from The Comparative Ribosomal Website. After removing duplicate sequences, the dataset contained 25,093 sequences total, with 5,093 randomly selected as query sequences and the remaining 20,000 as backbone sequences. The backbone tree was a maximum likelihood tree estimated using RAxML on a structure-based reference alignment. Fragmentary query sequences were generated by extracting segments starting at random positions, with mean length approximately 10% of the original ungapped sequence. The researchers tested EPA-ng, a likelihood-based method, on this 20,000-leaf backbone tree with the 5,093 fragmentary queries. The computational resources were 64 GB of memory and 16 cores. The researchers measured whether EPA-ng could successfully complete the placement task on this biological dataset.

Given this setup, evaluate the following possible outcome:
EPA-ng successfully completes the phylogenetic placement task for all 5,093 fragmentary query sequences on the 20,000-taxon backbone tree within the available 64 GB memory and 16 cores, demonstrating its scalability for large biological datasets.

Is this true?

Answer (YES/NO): YES